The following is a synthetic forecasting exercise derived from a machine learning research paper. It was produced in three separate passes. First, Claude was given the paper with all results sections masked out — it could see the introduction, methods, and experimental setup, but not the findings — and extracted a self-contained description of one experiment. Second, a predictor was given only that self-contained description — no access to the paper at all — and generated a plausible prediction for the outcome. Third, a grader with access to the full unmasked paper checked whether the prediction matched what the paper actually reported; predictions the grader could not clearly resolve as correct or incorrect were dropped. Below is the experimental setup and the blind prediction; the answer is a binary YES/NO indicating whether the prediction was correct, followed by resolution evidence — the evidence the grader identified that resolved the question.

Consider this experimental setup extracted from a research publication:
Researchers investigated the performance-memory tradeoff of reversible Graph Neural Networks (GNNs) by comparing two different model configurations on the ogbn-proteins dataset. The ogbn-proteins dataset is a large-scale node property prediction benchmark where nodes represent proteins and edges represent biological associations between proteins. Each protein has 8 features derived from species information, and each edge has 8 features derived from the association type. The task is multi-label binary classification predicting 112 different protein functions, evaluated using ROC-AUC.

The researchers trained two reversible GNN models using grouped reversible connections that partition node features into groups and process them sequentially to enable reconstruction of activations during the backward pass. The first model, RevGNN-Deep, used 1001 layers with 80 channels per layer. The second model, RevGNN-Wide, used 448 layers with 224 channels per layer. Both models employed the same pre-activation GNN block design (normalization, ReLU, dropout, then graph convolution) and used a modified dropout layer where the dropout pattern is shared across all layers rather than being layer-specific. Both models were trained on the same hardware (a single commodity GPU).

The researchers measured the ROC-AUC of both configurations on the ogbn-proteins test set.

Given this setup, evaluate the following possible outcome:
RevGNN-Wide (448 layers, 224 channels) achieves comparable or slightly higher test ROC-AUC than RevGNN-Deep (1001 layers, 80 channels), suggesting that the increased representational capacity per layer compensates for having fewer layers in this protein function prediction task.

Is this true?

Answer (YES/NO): YES